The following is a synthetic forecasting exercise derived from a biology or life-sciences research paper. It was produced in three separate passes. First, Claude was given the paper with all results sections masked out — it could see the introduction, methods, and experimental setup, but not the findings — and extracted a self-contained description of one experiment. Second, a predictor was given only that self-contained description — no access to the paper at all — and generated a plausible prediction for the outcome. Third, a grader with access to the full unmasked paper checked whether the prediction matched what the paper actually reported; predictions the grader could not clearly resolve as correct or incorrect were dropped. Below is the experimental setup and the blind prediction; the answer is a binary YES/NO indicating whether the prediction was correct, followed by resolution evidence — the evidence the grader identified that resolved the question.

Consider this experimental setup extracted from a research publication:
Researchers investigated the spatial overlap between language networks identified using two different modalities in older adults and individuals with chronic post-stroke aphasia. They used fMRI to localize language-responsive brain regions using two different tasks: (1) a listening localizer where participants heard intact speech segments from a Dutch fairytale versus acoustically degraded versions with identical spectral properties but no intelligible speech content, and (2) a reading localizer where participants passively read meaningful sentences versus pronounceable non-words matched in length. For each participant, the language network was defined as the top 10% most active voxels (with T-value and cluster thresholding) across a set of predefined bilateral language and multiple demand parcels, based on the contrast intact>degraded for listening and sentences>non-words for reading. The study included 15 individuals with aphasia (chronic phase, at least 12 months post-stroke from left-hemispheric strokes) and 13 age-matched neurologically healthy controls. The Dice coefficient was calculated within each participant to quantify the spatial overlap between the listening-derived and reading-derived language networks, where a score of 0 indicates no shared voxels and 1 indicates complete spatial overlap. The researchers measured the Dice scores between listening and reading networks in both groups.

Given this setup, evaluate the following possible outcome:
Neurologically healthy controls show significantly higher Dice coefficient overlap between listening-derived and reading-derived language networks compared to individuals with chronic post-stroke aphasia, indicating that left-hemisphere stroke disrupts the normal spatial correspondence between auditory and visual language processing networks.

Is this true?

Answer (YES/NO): NO